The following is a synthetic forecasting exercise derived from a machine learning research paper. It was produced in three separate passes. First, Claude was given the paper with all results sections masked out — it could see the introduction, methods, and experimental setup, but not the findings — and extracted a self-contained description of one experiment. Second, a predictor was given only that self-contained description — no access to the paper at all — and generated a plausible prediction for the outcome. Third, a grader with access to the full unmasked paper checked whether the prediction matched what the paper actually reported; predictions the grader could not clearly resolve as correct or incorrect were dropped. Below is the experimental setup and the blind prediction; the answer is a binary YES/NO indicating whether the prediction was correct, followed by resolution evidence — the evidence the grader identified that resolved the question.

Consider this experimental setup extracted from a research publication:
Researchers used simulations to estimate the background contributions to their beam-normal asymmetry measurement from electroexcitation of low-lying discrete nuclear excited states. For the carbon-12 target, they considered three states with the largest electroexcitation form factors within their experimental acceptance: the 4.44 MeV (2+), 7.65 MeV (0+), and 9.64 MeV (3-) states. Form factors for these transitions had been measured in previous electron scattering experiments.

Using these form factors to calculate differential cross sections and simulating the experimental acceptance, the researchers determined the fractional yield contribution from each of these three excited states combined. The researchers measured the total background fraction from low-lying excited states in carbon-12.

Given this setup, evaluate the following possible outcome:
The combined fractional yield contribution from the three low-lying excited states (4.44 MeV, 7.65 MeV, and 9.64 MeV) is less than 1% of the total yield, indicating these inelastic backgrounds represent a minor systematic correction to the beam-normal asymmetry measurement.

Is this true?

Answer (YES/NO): NO